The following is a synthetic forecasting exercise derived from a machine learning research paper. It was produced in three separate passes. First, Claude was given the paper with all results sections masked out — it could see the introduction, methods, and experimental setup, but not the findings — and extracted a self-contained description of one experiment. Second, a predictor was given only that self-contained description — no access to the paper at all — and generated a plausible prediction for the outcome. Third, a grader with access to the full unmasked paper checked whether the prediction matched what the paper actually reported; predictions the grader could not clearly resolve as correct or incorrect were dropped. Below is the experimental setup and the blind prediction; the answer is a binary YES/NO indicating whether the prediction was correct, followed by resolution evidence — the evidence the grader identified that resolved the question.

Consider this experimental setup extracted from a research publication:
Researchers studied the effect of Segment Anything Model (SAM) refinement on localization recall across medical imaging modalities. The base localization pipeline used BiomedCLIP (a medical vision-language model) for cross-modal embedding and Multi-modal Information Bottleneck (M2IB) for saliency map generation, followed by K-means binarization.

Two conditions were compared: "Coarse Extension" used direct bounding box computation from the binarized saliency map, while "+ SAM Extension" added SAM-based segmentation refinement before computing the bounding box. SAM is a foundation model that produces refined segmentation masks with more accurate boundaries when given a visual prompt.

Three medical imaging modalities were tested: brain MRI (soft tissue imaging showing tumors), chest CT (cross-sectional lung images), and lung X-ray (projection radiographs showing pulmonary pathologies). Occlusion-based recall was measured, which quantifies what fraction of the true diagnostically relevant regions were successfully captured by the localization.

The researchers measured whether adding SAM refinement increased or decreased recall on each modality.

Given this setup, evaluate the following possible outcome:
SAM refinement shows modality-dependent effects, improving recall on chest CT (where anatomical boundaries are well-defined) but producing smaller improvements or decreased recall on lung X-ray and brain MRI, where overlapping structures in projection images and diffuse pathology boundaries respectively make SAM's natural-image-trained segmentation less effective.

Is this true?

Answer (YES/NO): YES